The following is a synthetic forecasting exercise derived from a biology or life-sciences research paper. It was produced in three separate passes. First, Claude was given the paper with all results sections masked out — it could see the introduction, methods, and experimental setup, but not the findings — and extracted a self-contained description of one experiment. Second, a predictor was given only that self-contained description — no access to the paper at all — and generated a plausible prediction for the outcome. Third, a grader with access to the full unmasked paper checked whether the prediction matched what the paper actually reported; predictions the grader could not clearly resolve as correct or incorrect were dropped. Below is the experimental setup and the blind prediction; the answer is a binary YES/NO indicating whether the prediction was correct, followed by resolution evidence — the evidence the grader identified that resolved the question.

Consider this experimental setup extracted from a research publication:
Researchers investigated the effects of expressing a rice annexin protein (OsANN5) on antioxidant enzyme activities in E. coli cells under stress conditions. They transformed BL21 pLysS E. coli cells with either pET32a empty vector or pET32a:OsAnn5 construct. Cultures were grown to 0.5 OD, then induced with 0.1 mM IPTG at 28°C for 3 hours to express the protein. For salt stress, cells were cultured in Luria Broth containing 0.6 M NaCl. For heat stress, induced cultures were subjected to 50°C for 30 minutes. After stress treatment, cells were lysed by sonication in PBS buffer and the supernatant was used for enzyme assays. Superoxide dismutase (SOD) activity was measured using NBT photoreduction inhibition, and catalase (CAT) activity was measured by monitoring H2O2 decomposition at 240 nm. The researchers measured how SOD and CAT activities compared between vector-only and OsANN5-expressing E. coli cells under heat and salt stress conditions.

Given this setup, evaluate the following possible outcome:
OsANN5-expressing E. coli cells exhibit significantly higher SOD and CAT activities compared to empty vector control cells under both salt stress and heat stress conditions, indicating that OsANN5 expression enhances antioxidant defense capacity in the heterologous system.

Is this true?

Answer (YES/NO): NO